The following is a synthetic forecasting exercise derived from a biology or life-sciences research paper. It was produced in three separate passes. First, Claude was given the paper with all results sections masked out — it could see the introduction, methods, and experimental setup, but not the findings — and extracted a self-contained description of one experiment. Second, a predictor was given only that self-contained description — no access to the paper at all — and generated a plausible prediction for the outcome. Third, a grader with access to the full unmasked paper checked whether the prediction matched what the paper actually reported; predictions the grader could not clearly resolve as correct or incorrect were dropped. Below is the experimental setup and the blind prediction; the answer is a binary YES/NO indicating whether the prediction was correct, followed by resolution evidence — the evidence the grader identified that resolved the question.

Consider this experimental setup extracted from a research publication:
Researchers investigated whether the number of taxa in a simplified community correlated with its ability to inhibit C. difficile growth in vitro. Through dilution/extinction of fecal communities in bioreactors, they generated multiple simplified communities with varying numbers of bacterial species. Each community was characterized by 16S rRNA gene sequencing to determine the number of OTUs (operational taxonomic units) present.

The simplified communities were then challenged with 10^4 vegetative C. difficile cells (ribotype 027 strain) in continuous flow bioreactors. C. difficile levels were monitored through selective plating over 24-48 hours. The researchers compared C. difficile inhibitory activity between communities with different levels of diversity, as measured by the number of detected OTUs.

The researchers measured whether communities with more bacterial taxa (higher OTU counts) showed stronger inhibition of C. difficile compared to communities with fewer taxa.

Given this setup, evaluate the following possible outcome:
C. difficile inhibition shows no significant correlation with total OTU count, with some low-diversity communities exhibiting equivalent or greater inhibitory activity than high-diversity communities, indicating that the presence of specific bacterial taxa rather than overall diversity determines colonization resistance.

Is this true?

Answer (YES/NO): YES